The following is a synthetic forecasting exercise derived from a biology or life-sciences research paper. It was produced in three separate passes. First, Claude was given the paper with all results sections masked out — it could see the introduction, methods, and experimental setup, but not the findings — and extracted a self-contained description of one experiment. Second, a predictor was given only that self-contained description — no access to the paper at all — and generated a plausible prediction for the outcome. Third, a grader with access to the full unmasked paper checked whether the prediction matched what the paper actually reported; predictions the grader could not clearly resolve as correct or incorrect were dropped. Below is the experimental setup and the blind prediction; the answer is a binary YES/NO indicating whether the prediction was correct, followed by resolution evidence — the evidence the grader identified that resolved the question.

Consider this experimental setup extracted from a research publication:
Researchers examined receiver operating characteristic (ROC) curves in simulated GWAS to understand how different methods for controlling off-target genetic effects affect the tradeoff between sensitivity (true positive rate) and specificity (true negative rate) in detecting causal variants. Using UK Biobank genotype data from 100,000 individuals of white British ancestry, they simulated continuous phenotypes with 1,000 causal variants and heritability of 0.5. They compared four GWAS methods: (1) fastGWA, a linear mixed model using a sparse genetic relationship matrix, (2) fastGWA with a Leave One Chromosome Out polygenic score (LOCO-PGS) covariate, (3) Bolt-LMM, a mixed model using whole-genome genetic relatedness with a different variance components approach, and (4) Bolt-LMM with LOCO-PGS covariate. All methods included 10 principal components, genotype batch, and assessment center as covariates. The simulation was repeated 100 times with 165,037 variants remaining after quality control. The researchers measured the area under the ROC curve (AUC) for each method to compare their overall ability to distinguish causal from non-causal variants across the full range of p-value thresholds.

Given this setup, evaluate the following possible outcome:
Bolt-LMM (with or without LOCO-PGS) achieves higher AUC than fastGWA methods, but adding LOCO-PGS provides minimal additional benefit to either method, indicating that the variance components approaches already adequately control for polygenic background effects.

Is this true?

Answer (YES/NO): NO